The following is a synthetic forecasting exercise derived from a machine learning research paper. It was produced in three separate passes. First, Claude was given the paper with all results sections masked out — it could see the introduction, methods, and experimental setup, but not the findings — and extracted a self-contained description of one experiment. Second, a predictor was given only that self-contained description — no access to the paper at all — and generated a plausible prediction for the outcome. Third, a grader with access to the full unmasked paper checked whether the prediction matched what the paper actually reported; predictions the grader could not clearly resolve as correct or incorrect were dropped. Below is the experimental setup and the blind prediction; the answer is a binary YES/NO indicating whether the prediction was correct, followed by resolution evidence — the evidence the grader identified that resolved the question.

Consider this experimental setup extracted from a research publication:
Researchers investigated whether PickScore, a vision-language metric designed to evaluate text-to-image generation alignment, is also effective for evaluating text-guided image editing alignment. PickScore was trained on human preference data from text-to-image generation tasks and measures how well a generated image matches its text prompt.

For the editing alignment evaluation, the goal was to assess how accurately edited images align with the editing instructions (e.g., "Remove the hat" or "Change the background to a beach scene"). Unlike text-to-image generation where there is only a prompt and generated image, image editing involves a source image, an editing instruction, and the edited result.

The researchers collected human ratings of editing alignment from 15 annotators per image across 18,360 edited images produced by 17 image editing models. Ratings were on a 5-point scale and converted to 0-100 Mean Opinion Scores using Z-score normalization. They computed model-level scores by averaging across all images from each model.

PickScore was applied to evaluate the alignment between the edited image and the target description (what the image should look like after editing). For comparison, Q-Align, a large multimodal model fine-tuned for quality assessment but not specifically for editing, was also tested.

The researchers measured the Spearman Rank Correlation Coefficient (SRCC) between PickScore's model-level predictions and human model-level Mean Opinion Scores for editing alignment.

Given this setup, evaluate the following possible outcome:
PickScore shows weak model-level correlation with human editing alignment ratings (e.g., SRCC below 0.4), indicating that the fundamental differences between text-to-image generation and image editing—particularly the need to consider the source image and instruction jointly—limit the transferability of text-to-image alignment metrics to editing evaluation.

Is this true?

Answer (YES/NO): NO